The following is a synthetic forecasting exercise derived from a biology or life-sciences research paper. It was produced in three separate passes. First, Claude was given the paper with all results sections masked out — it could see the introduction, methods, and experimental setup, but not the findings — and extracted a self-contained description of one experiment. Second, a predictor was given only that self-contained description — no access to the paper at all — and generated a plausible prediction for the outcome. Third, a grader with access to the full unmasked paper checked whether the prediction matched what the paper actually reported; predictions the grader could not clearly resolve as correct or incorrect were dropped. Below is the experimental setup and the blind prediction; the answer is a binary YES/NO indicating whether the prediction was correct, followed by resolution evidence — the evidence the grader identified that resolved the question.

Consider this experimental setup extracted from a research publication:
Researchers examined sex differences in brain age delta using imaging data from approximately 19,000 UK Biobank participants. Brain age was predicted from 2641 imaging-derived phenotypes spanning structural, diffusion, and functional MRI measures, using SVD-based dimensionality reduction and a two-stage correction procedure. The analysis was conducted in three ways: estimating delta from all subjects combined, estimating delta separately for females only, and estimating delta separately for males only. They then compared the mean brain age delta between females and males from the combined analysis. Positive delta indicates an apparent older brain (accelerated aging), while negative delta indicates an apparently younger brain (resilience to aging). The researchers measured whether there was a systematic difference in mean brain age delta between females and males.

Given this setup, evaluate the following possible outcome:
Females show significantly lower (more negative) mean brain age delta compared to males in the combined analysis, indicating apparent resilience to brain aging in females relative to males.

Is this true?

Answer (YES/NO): NO